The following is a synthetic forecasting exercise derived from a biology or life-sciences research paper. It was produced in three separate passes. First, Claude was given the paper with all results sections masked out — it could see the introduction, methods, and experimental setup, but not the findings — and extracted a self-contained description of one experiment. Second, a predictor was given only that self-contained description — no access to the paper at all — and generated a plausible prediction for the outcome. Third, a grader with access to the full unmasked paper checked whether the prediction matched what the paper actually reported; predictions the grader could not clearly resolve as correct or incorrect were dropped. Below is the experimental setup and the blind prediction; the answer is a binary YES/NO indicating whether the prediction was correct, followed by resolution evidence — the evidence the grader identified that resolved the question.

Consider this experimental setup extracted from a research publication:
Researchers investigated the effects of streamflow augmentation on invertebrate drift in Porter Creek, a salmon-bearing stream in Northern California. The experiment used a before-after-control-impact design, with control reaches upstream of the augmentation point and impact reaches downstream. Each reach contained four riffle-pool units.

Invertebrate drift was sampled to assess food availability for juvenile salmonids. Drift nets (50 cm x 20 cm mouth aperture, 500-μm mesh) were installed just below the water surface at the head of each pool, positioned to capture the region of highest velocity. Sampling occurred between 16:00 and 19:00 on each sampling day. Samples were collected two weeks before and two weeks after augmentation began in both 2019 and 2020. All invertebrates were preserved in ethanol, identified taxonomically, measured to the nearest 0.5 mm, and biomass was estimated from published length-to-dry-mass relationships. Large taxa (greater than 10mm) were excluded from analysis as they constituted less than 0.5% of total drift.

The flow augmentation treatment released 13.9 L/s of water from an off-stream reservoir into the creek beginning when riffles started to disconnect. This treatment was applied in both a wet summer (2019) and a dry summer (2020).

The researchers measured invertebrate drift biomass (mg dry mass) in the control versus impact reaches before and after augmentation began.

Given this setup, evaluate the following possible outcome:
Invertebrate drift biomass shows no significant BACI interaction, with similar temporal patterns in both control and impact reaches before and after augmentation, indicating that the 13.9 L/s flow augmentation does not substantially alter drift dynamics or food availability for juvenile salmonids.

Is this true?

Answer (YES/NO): NO